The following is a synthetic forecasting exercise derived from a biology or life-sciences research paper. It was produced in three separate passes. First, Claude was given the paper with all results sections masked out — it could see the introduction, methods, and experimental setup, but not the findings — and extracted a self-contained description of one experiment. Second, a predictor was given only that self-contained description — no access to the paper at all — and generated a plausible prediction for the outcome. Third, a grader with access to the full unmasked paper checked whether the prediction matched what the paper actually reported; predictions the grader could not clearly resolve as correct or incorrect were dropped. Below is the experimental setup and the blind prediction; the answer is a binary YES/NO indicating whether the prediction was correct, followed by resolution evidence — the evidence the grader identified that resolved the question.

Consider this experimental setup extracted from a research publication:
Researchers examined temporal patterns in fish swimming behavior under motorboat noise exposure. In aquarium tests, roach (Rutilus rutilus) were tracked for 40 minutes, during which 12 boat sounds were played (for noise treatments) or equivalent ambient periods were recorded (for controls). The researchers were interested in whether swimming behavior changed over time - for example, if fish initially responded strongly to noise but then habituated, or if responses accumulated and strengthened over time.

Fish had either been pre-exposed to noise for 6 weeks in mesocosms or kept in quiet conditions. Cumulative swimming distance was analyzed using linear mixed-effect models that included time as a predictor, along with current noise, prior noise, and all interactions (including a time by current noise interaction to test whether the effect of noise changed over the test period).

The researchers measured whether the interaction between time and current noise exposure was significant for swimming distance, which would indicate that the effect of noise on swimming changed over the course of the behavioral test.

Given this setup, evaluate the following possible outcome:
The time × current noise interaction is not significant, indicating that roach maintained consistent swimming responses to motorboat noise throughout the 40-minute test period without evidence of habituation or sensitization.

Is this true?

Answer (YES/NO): YES